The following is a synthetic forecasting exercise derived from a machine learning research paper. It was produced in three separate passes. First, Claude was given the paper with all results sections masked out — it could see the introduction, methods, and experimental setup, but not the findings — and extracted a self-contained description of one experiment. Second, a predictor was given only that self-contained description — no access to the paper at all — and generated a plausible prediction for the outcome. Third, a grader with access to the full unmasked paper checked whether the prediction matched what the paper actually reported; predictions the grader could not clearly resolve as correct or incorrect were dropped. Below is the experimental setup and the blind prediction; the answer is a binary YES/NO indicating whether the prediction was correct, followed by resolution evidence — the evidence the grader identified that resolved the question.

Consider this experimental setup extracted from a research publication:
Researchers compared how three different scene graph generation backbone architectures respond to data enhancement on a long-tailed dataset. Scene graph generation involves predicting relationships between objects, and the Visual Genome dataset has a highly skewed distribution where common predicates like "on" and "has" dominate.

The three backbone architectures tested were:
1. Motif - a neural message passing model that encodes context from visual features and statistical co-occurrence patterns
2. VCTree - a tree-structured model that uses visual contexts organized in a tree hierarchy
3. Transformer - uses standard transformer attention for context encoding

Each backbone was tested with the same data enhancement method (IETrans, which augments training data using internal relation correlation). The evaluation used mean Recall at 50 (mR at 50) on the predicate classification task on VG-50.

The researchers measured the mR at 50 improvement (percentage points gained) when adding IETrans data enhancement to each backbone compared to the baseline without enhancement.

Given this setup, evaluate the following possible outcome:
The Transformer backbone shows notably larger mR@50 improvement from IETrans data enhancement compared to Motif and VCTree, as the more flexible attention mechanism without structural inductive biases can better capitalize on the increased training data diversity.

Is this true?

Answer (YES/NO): NO